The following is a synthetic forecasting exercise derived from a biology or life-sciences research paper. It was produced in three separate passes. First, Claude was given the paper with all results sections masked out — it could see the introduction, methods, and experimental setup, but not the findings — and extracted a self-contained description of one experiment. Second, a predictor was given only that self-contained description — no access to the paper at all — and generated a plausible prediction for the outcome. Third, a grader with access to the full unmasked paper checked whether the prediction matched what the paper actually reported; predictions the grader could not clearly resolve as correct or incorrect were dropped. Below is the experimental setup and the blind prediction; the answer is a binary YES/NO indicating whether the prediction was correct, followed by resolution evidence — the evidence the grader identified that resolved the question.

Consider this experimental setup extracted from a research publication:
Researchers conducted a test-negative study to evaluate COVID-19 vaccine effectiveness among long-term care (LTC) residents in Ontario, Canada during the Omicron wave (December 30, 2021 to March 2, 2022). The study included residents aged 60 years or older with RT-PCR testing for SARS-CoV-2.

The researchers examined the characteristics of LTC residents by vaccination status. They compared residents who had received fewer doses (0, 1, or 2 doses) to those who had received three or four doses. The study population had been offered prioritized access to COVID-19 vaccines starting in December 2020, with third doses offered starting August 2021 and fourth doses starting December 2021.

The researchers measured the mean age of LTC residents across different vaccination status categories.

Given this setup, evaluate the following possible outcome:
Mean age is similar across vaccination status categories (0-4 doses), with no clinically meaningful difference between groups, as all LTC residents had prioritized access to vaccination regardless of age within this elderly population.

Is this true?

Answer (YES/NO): NO